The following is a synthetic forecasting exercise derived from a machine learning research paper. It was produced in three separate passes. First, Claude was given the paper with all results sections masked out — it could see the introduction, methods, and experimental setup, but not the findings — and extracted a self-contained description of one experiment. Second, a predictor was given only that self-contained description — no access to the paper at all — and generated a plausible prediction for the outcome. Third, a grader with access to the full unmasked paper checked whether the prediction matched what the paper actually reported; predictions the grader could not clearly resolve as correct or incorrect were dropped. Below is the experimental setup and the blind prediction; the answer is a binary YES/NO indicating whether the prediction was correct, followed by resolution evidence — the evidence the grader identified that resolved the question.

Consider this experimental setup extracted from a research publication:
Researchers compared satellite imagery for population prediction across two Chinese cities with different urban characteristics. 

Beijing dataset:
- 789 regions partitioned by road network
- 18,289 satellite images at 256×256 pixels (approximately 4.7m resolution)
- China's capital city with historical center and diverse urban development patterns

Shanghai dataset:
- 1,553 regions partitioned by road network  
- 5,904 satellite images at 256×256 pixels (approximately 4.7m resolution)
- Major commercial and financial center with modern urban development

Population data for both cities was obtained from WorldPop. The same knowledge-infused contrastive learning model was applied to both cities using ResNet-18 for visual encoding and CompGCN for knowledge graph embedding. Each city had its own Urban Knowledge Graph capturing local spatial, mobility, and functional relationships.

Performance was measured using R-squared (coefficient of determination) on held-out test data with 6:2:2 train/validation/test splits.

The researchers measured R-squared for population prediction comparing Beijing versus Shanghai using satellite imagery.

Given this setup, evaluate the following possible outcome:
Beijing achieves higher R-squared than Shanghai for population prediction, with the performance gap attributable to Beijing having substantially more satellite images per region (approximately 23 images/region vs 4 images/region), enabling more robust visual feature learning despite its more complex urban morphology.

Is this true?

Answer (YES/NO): NO